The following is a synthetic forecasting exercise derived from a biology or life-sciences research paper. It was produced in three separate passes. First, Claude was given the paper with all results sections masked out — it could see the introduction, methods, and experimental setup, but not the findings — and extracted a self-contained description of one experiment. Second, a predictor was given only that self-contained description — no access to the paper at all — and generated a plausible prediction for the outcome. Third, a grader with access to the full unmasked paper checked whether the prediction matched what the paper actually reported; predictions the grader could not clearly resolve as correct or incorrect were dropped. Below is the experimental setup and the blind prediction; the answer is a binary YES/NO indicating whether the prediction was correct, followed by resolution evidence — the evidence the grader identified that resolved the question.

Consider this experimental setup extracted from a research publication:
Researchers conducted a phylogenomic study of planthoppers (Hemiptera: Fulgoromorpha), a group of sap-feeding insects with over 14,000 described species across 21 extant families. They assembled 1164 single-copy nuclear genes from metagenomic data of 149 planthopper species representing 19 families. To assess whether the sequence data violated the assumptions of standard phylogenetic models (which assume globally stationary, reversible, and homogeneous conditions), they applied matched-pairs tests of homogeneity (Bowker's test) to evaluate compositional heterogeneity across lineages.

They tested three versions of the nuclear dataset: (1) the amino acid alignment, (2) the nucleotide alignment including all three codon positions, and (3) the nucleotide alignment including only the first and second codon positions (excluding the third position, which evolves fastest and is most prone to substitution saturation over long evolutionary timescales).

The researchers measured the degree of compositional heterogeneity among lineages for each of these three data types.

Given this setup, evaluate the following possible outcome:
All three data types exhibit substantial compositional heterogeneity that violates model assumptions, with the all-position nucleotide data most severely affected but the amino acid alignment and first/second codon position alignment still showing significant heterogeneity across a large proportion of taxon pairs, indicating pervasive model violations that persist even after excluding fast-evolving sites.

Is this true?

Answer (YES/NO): NO